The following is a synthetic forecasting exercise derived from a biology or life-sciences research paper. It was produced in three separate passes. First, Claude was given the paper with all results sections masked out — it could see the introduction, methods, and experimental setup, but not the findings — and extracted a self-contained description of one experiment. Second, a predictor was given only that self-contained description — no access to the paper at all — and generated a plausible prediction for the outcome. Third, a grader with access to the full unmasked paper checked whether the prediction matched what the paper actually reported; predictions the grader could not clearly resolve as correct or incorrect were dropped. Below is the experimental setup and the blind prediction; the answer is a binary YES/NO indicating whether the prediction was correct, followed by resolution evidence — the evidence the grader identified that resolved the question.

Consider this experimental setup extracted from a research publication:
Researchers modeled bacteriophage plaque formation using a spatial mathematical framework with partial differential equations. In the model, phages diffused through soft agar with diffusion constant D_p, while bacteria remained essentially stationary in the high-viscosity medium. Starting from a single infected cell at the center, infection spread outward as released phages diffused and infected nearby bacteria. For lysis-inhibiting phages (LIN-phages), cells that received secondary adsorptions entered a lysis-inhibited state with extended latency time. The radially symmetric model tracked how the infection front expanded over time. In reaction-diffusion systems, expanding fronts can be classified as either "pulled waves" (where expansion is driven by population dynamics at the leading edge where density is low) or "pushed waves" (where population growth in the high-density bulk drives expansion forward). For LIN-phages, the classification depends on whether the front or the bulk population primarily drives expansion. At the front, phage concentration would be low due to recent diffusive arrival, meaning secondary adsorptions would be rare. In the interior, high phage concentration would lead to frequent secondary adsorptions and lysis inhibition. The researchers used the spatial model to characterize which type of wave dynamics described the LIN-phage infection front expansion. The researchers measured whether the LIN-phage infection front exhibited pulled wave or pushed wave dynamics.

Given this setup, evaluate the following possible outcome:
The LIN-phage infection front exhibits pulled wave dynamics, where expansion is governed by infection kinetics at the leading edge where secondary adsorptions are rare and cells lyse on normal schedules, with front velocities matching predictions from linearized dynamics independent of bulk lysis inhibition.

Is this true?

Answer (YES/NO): YES